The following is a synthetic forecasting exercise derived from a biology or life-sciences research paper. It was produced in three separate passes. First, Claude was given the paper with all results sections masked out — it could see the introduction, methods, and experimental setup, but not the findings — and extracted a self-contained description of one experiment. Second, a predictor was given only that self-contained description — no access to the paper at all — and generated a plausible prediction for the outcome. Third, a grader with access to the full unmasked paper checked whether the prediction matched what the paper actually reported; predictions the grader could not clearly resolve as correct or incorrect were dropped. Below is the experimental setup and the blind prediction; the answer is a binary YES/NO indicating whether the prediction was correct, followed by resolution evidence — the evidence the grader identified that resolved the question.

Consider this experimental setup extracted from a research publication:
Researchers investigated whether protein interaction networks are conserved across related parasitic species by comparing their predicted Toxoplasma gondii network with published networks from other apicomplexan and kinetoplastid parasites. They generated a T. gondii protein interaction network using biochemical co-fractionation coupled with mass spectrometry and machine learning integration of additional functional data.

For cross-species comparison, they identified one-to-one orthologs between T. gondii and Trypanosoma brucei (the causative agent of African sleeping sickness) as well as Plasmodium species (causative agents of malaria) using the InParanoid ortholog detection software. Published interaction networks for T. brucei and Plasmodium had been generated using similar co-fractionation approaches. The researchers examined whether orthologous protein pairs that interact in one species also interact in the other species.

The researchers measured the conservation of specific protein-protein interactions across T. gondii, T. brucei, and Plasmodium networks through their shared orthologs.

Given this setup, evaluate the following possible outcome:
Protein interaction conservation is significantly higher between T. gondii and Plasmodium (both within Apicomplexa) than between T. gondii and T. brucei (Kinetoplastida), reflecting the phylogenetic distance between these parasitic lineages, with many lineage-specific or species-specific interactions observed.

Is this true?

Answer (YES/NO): NO